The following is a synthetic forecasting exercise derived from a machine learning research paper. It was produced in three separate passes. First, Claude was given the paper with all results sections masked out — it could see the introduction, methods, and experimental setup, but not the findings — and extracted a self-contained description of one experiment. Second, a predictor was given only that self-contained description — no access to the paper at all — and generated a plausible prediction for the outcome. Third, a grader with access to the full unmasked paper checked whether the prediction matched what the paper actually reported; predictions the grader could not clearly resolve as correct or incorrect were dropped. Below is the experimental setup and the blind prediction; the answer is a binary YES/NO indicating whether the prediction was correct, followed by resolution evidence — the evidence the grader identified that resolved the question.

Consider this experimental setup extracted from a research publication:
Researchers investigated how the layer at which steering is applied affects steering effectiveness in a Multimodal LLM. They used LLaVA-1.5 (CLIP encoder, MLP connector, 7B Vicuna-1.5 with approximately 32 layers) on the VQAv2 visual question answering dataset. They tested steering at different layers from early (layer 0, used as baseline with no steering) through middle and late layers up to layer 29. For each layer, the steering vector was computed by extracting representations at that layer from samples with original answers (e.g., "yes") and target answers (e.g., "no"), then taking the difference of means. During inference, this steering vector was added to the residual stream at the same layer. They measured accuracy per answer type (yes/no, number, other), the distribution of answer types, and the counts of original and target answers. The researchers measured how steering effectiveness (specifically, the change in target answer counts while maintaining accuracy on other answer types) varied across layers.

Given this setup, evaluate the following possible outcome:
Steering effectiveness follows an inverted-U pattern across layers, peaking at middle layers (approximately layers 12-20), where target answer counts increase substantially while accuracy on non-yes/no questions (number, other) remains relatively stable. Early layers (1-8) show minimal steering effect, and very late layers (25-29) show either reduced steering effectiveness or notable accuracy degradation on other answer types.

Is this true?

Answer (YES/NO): NO